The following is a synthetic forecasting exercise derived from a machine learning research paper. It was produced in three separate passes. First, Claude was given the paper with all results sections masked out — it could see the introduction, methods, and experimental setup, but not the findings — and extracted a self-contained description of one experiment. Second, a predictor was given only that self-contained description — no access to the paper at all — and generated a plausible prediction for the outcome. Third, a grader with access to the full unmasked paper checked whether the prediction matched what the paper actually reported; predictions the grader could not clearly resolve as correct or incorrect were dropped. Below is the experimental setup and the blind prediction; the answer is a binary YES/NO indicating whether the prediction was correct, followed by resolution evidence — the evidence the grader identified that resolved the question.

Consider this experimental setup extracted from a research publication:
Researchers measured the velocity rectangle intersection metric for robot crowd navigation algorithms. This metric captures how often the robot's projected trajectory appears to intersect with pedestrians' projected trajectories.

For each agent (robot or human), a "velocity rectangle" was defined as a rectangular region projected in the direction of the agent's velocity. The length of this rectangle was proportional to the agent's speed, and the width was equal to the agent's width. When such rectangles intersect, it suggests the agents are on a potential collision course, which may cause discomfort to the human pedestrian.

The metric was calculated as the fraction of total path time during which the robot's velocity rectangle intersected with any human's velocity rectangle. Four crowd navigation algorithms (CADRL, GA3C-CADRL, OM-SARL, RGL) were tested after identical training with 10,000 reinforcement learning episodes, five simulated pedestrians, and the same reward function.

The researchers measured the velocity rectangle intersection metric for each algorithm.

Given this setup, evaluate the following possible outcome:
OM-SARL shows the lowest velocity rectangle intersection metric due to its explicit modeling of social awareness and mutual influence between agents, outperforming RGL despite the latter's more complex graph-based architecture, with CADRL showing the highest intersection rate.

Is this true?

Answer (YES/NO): NO